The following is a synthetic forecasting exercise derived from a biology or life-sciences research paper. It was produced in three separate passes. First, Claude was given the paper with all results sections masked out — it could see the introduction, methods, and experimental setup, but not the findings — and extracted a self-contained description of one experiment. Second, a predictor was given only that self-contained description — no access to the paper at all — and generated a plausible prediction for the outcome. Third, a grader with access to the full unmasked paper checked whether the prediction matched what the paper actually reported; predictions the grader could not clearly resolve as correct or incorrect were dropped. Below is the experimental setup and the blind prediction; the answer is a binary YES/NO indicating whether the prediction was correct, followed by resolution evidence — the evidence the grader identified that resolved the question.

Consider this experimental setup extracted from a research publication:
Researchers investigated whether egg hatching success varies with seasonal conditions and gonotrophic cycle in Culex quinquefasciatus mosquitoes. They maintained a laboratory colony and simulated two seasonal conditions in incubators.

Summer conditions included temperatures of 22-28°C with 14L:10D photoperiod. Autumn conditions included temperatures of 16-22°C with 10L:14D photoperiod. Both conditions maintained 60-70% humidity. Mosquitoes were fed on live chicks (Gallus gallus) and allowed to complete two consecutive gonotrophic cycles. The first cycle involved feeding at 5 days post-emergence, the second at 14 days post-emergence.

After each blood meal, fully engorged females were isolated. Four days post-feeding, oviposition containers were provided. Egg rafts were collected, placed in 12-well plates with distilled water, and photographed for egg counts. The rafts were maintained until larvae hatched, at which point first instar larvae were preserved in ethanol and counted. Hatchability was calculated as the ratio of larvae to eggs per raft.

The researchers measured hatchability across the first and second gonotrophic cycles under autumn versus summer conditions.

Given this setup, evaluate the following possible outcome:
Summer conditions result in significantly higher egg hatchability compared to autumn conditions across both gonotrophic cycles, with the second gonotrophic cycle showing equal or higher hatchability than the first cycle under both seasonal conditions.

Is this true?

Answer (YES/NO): NO